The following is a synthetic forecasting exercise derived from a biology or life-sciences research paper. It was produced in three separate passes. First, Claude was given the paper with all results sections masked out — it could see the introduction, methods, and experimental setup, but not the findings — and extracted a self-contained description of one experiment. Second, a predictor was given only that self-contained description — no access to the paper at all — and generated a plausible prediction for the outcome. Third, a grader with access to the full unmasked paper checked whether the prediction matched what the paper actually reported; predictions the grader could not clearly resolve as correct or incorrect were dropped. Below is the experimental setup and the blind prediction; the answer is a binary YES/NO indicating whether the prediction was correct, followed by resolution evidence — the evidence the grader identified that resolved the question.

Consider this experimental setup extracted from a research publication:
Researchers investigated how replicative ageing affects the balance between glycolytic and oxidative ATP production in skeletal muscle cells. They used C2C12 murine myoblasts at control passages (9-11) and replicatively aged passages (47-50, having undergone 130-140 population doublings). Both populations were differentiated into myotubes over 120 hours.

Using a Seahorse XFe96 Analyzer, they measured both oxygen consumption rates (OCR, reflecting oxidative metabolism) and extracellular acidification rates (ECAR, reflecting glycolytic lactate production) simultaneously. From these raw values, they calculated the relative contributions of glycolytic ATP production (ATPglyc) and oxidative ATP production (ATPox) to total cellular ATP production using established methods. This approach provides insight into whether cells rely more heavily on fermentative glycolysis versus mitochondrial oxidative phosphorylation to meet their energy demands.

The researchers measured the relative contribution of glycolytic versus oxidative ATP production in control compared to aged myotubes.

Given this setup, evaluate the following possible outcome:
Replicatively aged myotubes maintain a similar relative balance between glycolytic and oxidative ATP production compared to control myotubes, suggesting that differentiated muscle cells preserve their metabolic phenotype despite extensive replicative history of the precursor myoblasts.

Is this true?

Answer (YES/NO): NO